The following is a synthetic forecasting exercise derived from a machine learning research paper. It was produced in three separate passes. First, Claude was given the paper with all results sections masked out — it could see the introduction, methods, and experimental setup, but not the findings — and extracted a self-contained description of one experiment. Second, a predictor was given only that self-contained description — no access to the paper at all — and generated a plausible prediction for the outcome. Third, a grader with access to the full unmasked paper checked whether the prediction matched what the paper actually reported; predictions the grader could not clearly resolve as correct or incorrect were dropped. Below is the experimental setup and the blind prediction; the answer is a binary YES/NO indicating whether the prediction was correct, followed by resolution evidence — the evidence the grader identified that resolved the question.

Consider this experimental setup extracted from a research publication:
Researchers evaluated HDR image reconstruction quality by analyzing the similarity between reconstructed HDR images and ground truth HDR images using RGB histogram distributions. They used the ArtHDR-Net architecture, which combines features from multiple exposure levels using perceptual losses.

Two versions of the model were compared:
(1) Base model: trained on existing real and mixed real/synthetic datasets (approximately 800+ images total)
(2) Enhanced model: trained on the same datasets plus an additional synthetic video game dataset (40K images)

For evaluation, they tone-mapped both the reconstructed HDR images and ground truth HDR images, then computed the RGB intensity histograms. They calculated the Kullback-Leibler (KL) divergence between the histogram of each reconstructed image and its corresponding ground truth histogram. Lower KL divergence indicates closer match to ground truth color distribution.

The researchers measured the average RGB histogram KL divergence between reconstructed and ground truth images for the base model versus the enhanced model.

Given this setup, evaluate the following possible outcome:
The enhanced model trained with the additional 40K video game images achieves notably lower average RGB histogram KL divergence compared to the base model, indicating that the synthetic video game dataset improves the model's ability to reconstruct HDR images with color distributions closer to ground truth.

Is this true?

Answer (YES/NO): YES